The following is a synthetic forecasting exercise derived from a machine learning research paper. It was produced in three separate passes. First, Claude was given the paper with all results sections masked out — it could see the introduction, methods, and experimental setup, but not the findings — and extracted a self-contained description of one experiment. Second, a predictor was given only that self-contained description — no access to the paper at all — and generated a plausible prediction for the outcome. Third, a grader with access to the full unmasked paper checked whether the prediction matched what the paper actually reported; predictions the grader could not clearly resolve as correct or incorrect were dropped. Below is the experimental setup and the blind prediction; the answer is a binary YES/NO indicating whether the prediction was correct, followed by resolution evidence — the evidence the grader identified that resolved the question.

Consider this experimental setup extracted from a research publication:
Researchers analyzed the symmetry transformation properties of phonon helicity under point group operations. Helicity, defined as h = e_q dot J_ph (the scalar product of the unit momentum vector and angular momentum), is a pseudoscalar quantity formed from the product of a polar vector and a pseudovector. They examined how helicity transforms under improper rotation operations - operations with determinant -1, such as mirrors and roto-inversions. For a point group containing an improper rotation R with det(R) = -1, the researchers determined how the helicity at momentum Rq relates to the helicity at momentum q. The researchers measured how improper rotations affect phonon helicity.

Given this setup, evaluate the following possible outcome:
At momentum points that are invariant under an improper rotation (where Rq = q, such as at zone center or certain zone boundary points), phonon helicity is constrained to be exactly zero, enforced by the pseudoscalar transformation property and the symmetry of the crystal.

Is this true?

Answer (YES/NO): YES